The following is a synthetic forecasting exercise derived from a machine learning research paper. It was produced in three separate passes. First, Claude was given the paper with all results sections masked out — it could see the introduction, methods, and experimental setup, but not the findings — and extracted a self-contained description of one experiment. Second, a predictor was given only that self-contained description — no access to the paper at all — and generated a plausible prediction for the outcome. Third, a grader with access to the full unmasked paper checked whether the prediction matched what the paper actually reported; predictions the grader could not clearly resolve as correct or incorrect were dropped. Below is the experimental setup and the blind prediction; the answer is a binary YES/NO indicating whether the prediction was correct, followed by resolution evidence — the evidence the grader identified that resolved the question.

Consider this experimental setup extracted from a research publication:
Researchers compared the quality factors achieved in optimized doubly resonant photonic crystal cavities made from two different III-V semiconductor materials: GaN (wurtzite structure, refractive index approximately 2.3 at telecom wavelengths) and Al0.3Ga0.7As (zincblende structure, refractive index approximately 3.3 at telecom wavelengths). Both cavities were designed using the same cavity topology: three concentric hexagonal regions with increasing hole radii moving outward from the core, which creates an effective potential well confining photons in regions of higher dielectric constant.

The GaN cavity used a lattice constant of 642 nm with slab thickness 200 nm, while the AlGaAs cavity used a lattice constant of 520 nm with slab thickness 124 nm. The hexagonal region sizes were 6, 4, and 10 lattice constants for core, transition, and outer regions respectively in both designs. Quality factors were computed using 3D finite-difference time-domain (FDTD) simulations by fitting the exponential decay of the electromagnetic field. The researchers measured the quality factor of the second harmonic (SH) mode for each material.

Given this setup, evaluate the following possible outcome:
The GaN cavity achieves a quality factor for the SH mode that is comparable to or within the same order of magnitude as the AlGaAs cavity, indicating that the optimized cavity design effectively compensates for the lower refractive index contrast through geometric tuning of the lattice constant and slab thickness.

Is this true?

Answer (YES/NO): YES